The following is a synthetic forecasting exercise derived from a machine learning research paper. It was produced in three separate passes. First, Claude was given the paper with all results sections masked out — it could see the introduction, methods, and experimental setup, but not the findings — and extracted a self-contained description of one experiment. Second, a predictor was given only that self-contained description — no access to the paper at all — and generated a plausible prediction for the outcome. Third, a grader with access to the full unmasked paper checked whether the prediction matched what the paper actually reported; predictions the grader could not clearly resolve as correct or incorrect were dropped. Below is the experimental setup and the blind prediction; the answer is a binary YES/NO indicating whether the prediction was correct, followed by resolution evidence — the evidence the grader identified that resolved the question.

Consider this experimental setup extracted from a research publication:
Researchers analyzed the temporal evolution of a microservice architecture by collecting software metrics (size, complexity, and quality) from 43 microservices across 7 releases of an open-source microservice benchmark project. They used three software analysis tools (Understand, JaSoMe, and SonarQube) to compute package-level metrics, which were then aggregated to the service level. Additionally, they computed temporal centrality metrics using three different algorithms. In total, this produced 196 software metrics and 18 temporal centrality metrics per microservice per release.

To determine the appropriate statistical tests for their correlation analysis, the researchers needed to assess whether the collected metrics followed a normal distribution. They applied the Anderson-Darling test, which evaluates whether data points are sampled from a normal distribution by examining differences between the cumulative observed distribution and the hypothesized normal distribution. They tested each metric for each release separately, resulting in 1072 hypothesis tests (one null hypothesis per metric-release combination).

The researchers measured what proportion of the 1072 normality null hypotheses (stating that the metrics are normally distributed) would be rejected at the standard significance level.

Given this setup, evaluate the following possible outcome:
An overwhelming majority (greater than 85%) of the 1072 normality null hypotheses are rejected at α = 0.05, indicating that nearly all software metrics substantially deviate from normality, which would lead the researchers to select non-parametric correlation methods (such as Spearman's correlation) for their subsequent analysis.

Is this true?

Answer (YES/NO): YES